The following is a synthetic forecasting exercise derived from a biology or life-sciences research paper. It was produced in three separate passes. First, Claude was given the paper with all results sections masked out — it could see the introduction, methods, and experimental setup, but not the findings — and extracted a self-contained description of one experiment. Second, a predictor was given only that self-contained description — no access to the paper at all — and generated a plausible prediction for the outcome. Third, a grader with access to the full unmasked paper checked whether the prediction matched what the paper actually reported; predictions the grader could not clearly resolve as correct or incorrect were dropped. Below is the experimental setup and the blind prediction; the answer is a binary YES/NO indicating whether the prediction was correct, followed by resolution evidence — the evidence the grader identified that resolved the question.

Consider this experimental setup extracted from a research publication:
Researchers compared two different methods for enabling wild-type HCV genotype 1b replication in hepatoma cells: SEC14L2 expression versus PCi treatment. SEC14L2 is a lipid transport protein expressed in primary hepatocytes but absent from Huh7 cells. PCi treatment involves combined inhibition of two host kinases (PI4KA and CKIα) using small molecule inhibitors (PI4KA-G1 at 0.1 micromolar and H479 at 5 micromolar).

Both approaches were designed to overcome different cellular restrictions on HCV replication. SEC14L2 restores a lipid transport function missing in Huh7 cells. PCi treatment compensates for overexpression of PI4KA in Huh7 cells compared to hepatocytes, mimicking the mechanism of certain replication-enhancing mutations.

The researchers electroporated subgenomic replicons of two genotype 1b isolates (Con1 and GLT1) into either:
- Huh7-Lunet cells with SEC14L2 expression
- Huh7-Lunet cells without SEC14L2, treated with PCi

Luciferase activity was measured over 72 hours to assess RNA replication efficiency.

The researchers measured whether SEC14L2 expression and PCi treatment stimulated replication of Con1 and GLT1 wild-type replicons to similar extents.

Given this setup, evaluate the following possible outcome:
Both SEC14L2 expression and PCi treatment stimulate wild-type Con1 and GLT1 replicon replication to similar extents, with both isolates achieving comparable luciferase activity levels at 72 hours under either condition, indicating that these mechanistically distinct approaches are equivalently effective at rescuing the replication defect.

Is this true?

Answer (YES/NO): NO